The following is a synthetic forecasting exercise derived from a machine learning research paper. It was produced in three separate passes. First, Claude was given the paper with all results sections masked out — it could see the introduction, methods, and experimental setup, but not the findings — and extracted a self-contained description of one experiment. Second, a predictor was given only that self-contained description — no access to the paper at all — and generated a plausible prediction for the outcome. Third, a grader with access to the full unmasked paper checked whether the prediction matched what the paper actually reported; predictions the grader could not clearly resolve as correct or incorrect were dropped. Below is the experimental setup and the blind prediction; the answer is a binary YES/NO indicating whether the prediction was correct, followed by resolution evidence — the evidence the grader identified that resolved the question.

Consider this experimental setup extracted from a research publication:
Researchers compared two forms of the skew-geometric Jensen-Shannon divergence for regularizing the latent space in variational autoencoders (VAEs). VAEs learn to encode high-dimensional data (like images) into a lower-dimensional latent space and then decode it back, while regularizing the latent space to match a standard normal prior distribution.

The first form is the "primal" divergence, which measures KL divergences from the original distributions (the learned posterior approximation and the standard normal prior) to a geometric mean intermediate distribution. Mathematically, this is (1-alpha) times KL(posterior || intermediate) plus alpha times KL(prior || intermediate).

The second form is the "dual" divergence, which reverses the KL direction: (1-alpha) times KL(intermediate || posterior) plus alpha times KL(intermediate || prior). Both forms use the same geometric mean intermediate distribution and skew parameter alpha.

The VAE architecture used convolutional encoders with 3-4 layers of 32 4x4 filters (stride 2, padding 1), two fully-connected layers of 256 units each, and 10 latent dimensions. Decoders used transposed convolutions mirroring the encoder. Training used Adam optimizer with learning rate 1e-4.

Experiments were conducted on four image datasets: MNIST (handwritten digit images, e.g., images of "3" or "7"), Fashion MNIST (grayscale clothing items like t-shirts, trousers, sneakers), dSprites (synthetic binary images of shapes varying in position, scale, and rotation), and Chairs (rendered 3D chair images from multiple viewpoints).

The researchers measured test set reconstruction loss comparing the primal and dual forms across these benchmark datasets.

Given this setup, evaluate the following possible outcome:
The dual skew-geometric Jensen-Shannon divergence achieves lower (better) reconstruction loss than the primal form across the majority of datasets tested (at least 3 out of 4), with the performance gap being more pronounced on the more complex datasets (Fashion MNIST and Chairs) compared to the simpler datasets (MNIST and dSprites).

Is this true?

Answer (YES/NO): NO